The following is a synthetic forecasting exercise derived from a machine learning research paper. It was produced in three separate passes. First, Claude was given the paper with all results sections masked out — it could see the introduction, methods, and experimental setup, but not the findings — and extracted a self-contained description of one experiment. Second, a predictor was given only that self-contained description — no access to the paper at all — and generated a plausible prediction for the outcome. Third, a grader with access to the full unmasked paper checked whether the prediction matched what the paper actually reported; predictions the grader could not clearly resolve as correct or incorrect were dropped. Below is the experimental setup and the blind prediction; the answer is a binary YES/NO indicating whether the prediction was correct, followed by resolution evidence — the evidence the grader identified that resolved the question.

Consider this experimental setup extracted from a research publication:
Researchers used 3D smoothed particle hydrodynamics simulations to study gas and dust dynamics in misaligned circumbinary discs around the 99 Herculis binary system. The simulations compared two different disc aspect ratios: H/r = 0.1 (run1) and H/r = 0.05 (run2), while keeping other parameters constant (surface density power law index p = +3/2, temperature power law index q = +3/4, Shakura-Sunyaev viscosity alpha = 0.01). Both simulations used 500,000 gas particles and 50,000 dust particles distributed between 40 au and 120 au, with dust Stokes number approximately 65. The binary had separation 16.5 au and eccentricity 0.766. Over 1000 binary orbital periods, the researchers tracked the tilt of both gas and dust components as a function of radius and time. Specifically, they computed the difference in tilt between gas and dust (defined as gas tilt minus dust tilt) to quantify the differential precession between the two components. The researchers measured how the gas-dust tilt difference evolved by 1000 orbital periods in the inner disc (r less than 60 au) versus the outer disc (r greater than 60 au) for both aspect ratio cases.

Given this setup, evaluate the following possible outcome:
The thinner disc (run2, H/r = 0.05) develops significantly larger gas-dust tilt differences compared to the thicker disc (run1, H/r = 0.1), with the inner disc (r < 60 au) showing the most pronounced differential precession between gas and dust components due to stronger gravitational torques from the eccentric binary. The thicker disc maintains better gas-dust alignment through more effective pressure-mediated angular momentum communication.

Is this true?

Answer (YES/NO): NO